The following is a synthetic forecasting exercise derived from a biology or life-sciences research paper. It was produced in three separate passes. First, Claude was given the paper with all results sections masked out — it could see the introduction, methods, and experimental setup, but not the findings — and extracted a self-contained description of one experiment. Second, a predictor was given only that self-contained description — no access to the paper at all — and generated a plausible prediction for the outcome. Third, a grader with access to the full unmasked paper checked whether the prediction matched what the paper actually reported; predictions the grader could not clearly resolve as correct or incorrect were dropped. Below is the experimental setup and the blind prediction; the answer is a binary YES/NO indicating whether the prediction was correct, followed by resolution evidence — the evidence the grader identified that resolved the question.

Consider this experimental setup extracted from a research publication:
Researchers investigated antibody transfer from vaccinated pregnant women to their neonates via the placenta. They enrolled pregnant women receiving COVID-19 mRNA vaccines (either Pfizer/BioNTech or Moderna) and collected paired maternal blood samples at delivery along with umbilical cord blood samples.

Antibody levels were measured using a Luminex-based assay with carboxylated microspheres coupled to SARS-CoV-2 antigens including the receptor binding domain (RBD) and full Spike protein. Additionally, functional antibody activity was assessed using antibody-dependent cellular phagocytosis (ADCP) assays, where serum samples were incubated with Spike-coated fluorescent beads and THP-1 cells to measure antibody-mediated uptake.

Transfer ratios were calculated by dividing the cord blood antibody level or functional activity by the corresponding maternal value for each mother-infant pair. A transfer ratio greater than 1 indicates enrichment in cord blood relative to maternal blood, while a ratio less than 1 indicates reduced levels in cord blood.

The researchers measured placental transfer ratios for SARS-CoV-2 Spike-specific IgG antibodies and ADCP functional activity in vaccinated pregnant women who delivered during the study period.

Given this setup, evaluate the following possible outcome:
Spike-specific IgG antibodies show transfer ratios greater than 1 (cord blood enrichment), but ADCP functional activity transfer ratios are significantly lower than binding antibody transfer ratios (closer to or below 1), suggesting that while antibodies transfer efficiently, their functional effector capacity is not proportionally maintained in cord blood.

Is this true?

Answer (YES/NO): NO